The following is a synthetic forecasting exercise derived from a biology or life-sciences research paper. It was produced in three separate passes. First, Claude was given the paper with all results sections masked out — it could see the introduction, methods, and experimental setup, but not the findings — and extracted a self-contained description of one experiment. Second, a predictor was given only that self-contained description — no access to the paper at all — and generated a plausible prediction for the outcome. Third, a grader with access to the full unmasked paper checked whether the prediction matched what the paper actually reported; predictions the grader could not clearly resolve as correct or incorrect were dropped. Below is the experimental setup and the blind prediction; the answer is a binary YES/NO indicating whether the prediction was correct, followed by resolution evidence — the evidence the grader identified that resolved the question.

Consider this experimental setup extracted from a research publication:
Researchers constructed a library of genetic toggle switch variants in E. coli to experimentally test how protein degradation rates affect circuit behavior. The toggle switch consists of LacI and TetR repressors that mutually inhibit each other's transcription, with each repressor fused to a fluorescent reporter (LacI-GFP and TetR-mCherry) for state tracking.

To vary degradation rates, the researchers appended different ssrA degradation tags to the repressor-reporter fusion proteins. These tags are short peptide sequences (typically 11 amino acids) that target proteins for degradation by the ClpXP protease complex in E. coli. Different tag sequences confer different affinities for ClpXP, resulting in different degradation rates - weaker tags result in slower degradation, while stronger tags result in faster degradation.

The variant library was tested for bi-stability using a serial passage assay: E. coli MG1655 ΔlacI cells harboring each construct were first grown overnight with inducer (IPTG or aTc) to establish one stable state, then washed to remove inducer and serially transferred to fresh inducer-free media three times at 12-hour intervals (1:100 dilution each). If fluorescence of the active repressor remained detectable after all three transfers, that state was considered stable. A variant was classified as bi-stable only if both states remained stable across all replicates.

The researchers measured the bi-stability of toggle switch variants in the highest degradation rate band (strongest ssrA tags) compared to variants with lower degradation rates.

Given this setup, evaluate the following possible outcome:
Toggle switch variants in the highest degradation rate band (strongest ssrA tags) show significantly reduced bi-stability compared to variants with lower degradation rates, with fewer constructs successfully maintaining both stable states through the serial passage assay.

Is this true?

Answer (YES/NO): YES